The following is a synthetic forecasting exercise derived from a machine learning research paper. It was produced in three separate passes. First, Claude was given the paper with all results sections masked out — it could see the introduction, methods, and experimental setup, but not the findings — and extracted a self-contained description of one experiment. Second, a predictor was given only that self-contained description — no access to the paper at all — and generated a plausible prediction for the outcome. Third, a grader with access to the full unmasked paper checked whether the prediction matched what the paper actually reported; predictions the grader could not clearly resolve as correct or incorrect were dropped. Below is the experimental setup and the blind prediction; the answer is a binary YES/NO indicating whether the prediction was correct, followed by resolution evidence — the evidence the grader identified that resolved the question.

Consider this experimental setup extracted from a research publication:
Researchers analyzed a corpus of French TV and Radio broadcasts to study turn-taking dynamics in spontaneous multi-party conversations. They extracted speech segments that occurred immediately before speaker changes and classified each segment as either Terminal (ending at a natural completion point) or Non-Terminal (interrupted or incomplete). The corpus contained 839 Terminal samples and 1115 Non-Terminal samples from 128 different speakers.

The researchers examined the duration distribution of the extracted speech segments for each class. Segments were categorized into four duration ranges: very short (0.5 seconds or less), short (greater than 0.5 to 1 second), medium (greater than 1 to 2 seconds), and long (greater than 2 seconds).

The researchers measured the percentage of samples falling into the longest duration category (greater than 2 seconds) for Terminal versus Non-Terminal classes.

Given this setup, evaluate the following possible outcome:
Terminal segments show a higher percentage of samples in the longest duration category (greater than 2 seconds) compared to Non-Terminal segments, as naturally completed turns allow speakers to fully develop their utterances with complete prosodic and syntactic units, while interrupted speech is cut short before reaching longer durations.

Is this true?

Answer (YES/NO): NO